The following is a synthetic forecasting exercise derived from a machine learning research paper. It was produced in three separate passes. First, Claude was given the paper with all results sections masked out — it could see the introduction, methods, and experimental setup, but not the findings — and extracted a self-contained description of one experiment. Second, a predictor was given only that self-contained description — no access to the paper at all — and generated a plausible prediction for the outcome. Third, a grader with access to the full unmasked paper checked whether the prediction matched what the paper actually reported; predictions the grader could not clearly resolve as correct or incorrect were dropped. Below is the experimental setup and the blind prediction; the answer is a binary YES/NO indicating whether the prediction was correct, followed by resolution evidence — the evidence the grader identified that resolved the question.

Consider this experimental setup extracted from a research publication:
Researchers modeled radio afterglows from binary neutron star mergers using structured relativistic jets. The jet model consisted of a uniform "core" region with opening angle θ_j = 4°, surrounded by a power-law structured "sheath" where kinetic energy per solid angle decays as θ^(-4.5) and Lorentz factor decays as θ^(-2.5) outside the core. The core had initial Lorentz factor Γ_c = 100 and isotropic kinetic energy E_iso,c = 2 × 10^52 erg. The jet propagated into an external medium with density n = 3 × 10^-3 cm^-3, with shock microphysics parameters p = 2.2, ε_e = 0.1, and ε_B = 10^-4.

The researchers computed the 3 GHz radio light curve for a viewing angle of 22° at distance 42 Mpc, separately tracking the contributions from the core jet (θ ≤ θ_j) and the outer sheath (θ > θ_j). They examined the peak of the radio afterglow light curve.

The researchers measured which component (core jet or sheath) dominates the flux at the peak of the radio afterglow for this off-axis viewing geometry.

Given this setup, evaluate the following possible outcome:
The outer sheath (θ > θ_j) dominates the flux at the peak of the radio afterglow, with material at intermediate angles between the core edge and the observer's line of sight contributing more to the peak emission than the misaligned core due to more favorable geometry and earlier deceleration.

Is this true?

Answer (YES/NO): NO